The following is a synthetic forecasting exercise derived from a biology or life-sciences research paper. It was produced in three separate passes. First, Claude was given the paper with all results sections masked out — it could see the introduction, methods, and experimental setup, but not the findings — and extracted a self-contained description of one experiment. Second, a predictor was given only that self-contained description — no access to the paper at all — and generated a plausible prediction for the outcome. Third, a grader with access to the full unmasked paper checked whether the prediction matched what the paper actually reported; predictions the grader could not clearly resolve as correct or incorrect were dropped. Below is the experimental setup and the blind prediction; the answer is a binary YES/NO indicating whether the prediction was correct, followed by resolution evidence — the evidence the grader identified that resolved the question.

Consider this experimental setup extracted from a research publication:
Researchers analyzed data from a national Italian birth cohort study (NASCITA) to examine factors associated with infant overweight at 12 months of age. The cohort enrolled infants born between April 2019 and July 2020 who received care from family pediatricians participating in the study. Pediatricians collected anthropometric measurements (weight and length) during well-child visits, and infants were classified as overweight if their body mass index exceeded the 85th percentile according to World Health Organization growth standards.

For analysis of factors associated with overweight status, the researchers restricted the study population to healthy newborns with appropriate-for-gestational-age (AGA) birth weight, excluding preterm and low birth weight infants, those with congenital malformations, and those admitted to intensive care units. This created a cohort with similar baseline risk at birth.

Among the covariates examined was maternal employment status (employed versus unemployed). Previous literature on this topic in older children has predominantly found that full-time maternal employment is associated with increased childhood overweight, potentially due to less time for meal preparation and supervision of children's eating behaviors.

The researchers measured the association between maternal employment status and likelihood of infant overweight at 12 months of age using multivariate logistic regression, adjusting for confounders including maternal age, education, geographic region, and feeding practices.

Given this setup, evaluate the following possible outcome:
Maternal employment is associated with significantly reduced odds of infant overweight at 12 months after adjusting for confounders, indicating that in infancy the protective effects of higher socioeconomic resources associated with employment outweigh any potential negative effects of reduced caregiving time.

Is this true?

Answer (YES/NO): YES